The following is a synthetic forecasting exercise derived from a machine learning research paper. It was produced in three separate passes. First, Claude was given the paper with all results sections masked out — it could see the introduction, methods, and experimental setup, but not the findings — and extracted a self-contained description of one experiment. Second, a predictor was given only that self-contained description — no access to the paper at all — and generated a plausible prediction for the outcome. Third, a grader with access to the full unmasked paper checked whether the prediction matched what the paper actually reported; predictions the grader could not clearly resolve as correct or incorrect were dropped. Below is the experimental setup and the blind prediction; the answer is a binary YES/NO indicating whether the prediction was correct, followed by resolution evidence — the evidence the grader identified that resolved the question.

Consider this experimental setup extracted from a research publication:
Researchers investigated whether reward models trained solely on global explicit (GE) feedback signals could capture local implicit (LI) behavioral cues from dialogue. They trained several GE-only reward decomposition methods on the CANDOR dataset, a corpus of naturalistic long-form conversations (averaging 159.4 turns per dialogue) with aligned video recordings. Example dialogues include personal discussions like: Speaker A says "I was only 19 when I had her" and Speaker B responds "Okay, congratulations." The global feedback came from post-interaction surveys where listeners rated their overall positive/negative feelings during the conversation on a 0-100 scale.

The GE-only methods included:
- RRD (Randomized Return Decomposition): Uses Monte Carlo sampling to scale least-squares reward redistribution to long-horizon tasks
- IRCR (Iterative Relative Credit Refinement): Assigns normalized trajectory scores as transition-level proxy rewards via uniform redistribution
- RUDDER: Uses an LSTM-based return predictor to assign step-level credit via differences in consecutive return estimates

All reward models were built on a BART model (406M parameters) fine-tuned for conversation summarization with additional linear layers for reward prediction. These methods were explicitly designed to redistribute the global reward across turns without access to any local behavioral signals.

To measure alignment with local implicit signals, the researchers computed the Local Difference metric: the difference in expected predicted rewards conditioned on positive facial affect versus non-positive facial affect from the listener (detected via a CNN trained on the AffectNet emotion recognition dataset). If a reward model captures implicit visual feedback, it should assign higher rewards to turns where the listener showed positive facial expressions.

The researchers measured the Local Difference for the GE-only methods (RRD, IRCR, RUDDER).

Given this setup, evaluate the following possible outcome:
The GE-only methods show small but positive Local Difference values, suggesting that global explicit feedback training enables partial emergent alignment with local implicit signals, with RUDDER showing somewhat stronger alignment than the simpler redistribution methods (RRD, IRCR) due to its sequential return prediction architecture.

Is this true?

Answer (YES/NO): NO